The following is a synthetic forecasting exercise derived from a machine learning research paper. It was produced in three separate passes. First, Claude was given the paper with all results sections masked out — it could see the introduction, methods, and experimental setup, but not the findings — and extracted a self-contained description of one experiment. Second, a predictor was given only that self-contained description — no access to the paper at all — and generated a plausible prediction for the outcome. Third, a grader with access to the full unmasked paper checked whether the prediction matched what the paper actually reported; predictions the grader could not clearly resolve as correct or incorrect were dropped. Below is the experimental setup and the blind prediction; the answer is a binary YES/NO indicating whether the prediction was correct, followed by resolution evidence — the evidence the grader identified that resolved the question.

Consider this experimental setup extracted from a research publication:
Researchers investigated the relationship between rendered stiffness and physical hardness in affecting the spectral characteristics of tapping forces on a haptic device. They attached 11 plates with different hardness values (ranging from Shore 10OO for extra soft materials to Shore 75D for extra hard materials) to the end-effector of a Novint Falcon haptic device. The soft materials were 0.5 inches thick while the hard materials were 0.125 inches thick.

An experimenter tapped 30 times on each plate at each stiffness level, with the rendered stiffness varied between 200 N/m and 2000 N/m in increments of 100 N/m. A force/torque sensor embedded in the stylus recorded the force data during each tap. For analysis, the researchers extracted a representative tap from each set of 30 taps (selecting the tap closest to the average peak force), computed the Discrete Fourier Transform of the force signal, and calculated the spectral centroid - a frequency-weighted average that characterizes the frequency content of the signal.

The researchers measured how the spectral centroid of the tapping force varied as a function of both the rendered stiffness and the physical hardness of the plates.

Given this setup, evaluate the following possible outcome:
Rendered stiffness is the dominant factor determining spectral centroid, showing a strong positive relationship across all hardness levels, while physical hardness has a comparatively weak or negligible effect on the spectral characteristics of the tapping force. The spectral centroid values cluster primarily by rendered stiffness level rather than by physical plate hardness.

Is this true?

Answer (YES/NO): NO